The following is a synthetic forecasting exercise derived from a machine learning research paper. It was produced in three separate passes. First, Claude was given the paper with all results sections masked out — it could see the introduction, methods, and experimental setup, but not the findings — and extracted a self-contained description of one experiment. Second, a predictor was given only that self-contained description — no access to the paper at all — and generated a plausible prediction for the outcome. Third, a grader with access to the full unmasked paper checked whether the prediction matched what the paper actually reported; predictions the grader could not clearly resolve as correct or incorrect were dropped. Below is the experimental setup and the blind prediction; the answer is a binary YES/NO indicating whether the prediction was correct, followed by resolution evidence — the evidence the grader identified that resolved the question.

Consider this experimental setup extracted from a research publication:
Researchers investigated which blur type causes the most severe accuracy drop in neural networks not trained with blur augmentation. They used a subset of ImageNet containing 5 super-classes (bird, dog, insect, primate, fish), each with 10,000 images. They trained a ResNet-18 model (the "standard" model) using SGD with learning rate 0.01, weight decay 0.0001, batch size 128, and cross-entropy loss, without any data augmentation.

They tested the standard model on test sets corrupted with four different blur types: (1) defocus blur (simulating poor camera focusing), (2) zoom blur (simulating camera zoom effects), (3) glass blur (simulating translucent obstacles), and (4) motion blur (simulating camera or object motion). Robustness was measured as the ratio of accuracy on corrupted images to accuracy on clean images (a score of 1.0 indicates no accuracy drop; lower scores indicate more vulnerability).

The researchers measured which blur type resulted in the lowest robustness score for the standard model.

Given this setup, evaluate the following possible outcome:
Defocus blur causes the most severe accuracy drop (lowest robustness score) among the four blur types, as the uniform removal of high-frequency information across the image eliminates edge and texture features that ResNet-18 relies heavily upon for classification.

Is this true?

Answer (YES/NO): YES